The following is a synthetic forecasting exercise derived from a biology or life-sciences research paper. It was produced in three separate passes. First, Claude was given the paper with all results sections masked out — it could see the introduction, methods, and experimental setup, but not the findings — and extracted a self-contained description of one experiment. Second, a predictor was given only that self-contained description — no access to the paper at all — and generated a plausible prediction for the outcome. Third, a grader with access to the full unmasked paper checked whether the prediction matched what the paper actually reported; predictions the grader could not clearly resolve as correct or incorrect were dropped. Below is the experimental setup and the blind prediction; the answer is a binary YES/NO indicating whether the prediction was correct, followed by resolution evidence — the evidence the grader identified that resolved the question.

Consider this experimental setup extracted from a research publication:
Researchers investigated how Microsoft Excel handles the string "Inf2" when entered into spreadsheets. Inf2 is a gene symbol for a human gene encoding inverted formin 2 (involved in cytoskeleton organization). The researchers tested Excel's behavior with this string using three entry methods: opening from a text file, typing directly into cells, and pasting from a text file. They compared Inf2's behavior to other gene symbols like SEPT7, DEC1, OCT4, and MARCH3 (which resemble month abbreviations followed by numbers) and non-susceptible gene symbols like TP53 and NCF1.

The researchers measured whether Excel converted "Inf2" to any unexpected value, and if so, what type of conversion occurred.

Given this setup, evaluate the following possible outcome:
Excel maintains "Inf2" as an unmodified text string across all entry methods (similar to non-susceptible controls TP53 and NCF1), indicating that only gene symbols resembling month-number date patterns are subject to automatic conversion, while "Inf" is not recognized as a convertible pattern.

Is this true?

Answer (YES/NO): NO